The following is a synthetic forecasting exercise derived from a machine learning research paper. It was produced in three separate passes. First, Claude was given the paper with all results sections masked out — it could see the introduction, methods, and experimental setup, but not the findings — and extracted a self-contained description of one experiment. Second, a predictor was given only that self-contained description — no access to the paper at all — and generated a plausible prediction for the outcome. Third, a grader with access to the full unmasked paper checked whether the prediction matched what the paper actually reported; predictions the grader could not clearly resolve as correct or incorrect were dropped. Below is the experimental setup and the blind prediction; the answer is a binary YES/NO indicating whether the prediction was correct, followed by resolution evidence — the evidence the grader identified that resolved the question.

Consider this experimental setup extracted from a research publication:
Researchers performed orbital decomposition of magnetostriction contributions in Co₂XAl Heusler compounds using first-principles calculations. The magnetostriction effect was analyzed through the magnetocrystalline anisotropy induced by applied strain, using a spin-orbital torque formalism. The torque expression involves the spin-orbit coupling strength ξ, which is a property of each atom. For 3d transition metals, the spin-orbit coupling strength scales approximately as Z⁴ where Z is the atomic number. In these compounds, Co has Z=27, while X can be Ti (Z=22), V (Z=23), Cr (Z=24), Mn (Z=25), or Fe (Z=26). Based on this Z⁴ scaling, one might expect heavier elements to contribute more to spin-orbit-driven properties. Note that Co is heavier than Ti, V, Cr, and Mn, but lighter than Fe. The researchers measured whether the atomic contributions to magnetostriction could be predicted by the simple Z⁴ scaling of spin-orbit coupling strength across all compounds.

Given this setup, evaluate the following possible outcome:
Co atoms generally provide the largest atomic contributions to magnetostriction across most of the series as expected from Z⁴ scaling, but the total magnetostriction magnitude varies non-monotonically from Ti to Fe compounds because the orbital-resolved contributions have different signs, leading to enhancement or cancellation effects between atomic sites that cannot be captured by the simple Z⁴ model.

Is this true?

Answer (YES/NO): YES